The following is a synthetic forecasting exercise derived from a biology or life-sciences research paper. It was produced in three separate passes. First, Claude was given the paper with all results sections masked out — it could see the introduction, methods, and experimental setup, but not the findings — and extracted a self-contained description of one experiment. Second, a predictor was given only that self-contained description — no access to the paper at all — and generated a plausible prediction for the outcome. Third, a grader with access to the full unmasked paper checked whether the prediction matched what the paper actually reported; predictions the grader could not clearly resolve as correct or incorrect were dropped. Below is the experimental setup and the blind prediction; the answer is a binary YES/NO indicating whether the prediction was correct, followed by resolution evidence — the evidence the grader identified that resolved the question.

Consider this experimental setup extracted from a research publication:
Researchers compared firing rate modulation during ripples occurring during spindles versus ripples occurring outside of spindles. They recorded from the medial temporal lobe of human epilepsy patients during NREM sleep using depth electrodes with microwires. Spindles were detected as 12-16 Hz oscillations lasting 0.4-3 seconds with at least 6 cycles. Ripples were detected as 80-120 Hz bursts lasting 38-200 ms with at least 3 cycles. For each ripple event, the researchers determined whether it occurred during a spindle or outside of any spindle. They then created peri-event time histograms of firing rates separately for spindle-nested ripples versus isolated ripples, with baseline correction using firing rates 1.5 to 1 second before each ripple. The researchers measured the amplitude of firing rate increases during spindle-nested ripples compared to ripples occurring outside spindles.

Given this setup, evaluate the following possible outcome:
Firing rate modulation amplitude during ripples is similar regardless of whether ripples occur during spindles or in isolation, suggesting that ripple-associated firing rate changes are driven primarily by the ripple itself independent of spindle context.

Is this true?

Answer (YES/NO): NO